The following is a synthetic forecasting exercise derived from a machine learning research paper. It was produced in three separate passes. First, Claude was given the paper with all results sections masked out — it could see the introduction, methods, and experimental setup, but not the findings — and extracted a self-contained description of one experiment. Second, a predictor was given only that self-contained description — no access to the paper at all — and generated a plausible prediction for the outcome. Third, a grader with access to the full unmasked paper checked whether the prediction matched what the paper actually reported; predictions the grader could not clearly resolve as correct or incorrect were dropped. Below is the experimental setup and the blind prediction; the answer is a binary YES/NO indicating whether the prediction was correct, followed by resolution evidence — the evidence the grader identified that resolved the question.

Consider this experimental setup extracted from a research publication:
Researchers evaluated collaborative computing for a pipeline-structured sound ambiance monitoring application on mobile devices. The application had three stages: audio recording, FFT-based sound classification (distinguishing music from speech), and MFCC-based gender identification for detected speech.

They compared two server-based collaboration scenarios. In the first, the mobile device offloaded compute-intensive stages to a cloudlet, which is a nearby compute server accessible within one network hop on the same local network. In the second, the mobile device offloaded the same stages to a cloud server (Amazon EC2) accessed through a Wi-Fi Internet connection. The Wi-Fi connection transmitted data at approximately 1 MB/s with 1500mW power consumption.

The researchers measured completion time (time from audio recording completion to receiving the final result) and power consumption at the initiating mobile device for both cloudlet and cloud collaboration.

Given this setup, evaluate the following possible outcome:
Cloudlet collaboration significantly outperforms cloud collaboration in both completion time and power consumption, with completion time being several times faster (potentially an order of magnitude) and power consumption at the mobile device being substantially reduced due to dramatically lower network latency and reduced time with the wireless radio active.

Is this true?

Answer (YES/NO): NO